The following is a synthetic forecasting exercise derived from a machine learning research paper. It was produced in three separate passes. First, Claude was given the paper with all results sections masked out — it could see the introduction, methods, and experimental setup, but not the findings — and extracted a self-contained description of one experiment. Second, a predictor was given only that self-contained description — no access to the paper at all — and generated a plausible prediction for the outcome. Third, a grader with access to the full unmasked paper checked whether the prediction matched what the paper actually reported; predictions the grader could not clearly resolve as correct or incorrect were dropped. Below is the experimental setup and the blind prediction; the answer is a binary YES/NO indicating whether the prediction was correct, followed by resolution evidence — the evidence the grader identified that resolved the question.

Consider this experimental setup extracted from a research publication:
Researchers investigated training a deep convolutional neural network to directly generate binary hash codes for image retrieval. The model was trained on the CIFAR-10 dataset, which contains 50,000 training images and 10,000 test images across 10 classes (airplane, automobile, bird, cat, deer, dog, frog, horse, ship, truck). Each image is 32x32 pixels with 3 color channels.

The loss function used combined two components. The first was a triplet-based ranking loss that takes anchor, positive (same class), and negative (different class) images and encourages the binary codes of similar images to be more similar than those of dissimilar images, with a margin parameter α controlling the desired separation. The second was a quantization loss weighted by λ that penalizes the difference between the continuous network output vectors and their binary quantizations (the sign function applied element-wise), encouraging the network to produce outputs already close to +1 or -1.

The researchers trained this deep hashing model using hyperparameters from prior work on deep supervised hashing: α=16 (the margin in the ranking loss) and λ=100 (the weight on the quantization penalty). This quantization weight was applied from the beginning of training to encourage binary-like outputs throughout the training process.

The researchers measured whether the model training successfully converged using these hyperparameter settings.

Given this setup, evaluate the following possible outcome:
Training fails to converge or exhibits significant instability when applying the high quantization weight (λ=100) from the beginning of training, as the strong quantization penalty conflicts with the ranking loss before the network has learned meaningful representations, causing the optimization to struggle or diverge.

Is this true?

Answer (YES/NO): YES